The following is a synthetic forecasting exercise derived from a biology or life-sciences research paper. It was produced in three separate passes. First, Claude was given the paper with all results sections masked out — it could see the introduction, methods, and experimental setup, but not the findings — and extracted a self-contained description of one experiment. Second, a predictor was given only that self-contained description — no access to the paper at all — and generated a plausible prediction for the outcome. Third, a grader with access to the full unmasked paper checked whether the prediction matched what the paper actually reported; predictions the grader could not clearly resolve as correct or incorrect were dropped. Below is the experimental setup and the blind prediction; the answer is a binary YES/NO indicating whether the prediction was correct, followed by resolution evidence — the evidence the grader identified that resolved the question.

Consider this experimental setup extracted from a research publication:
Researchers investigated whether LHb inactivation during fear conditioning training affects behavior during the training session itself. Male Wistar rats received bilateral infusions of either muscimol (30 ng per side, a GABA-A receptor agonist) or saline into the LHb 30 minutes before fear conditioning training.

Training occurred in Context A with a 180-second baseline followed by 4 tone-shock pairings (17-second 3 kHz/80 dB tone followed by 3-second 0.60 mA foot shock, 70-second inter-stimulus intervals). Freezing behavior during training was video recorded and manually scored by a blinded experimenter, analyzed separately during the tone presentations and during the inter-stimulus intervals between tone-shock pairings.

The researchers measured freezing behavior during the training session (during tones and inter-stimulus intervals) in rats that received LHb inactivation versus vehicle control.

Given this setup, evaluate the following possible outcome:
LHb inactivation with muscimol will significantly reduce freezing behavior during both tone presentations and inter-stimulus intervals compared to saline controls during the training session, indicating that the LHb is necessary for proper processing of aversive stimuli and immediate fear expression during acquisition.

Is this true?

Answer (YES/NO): NO